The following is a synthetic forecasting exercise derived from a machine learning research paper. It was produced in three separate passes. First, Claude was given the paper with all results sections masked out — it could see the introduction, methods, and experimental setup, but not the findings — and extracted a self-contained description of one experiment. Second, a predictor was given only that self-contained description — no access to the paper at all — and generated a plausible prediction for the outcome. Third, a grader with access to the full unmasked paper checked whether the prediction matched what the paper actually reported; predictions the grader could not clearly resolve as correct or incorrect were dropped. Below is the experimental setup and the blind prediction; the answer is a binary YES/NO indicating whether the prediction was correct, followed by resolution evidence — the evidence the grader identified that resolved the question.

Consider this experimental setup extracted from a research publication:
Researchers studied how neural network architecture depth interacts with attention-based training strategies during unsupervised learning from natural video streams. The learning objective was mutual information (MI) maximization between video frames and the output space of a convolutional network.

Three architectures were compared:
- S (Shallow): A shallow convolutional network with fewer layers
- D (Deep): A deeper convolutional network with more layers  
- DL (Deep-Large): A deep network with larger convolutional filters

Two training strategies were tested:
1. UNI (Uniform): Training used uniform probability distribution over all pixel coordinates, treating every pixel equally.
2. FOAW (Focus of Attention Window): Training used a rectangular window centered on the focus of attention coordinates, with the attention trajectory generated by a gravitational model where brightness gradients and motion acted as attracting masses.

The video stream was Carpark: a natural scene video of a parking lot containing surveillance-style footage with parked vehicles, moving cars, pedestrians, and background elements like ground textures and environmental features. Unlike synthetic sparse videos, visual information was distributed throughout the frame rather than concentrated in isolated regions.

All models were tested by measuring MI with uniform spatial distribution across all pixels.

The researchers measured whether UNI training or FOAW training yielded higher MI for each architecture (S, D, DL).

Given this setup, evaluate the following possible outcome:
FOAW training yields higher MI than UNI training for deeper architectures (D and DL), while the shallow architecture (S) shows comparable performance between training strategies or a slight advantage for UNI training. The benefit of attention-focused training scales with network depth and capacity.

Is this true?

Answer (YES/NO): YES